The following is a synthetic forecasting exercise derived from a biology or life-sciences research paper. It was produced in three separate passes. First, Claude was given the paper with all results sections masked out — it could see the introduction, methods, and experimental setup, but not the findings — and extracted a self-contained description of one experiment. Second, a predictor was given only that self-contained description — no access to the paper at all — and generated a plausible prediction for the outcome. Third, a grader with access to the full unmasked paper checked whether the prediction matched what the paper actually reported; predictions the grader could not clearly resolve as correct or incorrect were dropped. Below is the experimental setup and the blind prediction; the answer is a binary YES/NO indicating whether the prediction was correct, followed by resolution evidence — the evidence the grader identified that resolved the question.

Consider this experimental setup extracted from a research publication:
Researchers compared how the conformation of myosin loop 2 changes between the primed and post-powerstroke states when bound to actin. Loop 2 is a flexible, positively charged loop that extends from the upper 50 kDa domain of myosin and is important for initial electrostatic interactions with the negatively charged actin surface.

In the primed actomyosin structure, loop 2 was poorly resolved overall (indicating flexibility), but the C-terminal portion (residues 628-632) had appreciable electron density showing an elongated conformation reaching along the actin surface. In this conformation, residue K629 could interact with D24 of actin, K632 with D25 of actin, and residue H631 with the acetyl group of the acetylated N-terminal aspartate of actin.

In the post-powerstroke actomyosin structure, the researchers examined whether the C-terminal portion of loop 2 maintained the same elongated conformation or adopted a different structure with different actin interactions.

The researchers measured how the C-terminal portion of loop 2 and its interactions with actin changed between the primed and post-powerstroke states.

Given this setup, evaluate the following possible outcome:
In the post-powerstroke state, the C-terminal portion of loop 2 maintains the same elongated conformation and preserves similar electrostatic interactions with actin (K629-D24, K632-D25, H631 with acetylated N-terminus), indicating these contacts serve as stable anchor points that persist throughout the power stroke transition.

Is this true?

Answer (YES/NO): NO